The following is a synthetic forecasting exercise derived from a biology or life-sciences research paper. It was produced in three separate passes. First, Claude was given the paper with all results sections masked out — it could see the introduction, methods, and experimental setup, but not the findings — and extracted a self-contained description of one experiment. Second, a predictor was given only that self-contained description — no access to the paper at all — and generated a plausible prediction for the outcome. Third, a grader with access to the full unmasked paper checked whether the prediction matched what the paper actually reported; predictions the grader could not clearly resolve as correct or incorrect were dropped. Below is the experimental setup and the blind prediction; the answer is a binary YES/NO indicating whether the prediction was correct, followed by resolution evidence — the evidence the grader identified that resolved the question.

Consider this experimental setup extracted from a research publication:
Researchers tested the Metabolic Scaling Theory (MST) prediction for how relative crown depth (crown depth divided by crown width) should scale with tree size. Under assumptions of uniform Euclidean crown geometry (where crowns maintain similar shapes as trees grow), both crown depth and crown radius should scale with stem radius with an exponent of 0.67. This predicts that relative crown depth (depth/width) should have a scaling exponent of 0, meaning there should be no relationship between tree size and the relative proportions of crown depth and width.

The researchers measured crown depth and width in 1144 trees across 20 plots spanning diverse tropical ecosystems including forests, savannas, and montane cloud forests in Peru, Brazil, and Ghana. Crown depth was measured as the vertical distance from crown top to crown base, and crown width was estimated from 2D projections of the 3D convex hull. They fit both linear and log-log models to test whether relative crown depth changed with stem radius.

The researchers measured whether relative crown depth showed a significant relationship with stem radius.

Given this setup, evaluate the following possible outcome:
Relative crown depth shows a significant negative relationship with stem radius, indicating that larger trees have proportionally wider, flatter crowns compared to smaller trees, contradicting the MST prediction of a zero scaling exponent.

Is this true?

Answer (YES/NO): YES